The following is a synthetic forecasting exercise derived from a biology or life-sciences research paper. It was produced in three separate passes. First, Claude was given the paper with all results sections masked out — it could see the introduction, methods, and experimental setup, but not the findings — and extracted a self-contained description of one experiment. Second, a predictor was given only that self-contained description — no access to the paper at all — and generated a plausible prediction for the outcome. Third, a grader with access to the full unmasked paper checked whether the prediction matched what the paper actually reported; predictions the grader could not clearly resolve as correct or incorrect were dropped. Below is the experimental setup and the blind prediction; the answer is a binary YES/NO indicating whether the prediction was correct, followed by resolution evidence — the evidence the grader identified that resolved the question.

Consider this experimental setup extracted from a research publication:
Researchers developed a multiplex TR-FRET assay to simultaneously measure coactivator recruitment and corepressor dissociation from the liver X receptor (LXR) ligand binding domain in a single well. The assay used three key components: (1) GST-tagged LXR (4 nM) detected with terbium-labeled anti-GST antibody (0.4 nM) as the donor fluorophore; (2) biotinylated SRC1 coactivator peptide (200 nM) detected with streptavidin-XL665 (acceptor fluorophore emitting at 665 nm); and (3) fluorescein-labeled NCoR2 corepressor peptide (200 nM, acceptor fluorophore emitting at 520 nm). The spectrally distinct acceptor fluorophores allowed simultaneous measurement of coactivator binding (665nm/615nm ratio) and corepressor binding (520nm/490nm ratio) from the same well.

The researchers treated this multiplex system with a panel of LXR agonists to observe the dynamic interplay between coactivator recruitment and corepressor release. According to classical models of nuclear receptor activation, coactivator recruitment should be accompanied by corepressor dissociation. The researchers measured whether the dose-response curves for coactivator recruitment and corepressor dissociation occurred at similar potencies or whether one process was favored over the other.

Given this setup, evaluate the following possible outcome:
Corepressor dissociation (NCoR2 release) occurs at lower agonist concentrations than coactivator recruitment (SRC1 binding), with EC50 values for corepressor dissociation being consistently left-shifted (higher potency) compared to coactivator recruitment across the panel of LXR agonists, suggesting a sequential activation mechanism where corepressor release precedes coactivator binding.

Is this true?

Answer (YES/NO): NO